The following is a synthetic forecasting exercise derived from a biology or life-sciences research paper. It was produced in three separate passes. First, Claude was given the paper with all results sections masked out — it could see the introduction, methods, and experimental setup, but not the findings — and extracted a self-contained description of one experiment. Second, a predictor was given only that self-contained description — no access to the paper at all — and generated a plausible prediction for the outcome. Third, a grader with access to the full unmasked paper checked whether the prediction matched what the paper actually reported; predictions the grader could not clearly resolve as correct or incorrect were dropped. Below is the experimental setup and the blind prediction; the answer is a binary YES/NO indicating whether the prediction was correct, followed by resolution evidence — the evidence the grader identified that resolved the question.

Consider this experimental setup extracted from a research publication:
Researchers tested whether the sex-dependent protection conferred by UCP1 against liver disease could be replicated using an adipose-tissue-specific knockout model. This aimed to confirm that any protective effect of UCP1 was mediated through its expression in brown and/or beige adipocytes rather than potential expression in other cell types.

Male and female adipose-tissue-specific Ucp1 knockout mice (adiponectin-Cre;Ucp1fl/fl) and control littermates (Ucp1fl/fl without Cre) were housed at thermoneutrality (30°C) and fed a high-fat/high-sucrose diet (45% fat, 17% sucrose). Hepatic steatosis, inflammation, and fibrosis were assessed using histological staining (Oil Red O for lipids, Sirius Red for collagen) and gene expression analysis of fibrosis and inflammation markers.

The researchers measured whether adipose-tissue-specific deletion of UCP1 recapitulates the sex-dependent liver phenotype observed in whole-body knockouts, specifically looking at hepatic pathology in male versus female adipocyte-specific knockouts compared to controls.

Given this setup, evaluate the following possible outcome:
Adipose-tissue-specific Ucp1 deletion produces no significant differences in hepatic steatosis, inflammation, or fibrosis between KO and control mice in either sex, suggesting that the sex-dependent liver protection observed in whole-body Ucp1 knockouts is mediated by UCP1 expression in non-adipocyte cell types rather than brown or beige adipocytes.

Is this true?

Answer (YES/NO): NO